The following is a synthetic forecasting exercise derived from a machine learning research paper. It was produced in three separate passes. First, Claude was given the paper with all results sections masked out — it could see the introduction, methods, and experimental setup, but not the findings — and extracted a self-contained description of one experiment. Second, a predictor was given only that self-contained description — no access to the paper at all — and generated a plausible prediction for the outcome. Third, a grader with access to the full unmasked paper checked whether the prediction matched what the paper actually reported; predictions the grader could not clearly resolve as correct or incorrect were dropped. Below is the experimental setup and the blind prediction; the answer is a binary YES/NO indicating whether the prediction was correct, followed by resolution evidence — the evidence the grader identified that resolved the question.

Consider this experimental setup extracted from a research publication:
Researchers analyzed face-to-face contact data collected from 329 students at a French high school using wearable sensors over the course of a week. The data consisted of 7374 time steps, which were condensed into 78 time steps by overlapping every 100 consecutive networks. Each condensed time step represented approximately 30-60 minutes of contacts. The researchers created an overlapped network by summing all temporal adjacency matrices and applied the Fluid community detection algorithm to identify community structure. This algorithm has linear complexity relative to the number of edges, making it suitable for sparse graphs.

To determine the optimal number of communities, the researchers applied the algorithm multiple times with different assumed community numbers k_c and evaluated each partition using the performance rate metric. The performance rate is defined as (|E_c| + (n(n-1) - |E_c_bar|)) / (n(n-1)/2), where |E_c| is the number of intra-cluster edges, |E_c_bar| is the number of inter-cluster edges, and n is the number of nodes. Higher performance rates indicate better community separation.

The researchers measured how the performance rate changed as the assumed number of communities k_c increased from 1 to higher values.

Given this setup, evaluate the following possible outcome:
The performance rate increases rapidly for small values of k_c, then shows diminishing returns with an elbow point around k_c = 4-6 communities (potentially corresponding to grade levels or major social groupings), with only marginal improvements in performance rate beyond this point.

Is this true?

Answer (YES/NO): NO